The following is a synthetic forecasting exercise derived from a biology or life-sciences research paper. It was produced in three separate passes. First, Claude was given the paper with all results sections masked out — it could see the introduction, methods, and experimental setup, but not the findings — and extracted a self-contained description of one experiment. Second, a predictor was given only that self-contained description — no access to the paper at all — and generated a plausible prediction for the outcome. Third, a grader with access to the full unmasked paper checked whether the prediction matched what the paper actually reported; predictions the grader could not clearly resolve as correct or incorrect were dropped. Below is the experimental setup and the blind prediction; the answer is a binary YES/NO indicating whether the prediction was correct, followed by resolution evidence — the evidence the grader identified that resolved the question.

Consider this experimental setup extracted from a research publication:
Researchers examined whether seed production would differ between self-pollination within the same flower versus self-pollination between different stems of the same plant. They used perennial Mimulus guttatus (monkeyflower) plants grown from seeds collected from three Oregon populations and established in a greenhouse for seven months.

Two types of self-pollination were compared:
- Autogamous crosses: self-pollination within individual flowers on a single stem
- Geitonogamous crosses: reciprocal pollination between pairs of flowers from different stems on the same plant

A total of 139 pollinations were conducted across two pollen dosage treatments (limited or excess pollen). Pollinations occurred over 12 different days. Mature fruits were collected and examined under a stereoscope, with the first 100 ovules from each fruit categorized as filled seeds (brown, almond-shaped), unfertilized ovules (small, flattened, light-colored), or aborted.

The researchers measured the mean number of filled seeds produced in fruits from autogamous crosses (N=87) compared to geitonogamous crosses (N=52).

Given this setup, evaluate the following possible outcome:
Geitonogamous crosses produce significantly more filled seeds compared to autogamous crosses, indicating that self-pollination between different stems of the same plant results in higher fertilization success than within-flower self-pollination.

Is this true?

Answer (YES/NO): NO